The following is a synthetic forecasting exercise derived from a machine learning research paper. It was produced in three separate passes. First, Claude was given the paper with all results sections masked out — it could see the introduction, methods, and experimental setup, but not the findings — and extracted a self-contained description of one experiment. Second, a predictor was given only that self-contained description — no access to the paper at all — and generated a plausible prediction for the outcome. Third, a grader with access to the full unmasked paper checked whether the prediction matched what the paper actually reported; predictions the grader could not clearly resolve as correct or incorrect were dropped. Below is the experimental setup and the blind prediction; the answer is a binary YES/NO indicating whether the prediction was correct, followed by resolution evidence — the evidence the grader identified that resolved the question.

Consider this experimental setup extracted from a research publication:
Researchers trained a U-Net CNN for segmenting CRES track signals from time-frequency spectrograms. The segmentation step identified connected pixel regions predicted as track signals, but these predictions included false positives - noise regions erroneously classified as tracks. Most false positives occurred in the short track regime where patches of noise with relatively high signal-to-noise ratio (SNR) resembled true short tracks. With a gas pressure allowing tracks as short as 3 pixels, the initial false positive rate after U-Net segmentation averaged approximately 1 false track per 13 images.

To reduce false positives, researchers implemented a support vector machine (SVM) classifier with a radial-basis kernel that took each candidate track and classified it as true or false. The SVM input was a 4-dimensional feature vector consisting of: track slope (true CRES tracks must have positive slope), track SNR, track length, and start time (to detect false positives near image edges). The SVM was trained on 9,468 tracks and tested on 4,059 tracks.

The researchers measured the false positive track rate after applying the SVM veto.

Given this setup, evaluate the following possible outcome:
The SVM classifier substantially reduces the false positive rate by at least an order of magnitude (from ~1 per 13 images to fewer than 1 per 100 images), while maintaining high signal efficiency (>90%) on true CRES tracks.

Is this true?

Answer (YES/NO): YES